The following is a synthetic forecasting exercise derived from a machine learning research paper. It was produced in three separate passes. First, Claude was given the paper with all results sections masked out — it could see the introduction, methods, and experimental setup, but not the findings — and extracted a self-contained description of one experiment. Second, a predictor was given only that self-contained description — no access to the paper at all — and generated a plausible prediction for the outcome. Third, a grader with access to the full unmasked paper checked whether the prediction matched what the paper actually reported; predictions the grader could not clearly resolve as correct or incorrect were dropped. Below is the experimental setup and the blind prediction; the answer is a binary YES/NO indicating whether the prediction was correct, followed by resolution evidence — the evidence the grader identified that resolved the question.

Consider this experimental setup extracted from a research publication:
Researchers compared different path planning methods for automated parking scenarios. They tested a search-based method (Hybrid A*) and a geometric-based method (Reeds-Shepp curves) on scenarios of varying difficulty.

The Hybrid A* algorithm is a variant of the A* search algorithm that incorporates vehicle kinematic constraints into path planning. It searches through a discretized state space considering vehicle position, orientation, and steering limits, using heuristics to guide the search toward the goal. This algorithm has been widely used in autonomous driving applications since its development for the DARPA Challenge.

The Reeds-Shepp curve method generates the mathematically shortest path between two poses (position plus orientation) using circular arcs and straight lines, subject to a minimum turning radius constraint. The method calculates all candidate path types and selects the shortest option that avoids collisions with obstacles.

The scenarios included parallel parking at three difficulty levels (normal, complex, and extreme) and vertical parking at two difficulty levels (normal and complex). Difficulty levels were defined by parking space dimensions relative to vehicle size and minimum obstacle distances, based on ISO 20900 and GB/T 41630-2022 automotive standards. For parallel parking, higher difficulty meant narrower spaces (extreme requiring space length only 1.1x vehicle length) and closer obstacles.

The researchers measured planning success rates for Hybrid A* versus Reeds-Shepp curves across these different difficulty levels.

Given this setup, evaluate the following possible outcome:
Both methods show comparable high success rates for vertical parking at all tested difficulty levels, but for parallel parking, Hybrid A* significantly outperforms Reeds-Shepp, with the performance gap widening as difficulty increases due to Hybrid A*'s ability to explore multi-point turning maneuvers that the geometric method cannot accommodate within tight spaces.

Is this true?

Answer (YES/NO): NO